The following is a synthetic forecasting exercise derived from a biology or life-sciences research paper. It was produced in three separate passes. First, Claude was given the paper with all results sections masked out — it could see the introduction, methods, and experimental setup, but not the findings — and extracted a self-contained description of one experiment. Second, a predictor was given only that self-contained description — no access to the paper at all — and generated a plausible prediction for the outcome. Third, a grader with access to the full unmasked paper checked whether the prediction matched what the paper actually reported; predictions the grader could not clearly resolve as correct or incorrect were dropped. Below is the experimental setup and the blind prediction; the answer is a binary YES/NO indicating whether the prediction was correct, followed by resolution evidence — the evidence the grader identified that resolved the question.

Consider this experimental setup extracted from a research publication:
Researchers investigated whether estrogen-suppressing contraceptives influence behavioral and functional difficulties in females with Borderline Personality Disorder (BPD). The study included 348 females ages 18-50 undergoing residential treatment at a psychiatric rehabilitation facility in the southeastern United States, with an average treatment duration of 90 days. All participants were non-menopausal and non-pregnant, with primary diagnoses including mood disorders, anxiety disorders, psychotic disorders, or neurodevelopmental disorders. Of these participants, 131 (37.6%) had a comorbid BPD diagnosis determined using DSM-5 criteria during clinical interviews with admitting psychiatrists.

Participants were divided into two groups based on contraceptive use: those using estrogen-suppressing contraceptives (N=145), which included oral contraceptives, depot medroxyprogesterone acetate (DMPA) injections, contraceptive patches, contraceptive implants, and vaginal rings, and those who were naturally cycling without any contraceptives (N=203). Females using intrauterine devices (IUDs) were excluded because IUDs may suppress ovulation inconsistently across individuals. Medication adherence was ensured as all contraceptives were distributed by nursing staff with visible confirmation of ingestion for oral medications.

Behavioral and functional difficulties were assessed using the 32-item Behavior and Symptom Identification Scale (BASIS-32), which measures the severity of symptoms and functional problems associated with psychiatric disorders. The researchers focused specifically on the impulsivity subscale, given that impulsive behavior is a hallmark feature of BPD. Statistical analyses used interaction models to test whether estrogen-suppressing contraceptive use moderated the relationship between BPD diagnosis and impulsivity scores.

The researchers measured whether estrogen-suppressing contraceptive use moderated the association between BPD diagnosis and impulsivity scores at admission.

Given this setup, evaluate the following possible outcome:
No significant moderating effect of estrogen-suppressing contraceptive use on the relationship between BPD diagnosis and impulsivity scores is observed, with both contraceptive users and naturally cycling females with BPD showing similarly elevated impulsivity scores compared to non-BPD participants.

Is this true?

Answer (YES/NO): YES